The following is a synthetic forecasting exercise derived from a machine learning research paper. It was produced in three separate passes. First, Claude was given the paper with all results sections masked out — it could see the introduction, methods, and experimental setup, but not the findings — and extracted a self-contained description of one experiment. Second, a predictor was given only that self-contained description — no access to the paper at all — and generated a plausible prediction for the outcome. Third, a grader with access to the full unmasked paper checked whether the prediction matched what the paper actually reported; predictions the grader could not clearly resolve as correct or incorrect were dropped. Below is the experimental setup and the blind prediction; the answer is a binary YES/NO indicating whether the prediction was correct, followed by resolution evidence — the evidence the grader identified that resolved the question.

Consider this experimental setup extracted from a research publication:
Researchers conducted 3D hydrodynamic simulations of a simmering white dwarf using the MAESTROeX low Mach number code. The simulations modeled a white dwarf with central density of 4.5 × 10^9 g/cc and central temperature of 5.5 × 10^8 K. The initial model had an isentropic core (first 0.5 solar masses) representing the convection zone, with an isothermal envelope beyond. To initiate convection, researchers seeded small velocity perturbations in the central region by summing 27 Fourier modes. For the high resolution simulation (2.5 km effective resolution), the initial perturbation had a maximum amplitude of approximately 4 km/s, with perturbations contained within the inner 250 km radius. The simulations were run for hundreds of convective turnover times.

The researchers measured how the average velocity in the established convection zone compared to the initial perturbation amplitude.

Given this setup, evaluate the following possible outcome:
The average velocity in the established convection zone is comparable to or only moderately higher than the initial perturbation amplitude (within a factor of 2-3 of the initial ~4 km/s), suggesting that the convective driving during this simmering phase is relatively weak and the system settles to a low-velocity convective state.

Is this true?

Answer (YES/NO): NO